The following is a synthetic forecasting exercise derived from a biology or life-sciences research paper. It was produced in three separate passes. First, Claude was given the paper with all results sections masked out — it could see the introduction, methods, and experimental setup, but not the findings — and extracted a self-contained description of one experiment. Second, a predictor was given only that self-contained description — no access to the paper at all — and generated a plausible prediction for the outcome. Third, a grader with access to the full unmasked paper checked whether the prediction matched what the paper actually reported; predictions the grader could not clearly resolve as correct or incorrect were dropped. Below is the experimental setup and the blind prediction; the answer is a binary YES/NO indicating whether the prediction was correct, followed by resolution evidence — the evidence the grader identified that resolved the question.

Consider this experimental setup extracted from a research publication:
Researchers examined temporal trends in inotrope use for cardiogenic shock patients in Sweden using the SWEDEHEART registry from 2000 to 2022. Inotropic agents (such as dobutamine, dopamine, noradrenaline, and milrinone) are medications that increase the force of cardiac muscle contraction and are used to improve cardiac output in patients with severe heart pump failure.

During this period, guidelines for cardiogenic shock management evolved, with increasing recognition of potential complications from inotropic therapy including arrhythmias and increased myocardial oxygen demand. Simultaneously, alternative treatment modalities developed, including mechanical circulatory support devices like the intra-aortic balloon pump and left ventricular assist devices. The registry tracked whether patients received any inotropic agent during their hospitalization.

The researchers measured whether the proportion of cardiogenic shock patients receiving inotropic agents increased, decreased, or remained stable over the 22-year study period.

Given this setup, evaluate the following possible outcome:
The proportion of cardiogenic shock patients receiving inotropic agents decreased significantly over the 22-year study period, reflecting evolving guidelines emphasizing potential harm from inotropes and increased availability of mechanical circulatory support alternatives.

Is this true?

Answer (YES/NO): NO